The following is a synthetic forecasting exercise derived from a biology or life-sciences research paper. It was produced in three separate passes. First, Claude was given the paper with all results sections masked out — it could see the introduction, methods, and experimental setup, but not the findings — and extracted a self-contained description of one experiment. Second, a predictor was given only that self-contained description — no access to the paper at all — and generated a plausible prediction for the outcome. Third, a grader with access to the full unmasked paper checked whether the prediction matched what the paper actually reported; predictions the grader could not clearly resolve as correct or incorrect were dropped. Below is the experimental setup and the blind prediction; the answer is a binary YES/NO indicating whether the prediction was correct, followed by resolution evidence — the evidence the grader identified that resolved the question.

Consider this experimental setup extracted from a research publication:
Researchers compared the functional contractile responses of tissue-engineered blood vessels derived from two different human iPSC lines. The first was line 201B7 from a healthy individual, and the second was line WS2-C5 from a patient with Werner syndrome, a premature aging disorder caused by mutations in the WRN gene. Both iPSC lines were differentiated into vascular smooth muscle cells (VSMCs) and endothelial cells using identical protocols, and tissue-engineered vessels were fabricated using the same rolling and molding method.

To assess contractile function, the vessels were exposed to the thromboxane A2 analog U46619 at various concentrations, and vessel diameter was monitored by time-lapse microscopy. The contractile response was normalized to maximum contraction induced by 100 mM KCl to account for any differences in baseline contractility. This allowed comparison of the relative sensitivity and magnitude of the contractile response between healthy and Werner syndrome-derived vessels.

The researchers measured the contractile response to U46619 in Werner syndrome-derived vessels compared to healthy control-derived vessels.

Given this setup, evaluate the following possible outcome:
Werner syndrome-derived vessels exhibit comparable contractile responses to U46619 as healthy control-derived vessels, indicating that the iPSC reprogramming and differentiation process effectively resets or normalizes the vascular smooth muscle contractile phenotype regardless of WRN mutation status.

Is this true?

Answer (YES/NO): NO